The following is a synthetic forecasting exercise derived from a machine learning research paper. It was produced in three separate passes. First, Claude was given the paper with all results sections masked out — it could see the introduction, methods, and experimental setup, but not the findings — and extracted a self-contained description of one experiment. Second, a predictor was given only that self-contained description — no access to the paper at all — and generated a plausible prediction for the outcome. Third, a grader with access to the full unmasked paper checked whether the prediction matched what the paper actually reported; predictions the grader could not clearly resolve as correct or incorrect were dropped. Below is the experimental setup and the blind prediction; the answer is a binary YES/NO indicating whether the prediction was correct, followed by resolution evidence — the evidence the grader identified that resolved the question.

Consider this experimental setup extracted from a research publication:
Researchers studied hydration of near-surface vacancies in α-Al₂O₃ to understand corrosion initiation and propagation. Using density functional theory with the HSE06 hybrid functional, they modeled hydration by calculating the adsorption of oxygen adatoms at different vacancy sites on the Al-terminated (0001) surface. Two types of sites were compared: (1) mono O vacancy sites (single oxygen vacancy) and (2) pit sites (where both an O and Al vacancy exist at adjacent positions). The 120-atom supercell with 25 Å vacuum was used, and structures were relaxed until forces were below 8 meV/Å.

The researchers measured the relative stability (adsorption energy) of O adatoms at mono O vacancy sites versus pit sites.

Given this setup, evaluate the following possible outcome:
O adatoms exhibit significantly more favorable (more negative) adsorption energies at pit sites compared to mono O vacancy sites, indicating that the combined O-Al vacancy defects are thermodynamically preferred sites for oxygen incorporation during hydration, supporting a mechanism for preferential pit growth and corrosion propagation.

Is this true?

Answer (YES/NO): NO